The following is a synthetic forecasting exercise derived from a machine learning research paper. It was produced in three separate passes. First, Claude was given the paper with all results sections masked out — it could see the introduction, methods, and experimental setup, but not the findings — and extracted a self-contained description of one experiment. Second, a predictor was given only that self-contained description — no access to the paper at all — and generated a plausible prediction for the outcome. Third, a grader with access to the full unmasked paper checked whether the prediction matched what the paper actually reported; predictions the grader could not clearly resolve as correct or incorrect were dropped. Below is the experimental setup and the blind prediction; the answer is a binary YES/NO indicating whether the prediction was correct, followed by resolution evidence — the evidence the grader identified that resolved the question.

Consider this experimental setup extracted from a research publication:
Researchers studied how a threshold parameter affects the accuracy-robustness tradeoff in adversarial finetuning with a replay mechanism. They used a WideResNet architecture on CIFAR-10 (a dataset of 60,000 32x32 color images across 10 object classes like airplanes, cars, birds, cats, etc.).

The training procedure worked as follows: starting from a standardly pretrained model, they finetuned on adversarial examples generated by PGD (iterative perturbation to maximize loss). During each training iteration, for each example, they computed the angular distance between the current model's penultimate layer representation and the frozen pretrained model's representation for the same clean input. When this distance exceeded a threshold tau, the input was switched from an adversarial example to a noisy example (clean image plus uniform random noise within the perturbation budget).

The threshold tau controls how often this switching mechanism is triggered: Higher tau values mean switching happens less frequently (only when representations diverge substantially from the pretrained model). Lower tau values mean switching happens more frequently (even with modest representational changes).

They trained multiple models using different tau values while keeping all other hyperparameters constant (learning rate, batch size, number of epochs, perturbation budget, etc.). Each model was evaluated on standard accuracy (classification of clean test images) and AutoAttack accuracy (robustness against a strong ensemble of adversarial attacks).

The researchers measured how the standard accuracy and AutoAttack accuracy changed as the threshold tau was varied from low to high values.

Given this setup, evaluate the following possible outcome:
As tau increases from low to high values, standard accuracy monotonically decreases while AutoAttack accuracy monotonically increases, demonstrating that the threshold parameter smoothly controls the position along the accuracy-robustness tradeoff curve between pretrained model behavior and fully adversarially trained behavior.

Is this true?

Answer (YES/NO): YES